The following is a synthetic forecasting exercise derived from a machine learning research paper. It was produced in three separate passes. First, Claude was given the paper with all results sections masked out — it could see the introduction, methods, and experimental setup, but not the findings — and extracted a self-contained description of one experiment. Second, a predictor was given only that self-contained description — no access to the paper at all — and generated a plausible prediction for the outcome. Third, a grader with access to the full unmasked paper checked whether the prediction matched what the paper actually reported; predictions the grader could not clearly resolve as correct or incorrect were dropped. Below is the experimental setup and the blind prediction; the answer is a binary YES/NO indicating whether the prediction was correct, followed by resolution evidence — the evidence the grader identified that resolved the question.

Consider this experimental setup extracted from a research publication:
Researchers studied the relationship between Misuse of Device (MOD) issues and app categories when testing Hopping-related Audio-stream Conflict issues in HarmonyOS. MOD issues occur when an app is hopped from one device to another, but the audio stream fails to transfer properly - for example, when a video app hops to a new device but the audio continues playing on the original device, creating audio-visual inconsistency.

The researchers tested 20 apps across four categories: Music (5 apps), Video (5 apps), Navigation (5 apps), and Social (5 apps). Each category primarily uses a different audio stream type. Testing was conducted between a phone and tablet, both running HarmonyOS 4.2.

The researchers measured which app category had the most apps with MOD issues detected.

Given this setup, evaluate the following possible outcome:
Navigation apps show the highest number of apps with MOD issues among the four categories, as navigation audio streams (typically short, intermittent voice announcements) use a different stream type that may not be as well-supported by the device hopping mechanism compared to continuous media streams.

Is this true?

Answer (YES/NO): NO